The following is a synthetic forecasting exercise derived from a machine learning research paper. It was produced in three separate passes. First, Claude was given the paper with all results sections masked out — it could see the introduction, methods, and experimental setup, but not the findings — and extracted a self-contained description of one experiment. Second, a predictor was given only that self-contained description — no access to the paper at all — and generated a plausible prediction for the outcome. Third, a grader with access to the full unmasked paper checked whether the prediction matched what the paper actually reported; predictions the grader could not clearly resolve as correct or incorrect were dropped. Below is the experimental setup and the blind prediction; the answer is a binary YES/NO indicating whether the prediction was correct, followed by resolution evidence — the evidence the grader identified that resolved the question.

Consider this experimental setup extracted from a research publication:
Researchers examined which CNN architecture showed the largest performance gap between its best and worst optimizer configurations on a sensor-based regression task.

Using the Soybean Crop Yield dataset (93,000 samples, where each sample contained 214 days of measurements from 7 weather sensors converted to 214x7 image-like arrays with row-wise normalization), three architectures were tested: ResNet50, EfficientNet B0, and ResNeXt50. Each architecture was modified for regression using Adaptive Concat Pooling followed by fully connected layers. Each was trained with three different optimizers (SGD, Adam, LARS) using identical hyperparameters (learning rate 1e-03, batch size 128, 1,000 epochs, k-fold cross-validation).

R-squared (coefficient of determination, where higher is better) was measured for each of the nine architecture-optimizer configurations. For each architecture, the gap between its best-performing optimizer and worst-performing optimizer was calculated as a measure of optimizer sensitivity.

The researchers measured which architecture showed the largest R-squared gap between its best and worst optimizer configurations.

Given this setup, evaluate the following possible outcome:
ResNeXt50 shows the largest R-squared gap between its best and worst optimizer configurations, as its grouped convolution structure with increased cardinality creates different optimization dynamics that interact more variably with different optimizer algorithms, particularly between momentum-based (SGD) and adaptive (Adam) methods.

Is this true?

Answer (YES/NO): NO